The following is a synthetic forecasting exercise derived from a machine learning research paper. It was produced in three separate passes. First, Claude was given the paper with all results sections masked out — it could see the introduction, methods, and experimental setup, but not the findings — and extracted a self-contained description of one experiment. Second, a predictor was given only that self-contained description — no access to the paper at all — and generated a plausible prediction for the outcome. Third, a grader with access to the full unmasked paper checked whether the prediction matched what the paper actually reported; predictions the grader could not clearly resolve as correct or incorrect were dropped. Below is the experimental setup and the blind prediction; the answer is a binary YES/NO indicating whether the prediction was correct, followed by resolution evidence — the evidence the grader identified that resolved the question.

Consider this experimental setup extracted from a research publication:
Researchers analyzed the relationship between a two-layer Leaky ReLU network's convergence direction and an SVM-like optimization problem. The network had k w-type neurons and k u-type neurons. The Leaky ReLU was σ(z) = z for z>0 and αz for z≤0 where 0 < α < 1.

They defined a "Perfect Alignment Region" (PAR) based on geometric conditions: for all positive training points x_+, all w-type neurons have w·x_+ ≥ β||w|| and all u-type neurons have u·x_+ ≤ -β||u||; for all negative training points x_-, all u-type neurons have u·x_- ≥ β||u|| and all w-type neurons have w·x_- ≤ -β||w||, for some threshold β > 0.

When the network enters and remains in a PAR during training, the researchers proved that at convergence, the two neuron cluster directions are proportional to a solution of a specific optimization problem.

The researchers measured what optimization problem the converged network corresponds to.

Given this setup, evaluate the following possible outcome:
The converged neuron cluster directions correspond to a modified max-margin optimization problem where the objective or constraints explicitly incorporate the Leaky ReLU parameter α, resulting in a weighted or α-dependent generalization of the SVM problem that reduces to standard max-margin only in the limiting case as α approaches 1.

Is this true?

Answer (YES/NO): NO